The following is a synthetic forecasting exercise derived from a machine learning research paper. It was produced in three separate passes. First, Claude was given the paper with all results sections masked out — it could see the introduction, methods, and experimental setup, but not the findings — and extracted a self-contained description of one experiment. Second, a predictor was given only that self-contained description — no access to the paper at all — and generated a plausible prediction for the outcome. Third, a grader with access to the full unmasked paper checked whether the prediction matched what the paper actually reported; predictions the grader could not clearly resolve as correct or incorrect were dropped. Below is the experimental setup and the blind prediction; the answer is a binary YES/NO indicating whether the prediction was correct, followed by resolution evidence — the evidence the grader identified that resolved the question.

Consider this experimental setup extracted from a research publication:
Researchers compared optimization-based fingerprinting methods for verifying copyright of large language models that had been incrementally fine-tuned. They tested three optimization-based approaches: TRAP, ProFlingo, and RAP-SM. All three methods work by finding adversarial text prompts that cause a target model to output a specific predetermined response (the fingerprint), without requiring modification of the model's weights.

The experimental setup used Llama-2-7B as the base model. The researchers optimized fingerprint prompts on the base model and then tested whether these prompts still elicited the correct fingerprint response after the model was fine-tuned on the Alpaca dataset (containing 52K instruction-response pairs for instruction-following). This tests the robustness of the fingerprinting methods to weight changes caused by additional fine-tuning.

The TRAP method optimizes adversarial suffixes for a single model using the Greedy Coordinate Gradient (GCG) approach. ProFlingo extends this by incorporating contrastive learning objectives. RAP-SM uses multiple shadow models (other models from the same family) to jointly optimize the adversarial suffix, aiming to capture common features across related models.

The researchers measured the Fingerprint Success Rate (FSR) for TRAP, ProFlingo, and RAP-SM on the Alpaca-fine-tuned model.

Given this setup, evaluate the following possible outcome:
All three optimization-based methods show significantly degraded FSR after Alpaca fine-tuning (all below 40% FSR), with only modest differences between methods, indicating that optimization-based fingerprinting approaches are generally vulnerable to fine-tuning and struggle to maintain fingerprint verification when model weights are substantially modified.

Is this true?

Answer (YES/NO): NO